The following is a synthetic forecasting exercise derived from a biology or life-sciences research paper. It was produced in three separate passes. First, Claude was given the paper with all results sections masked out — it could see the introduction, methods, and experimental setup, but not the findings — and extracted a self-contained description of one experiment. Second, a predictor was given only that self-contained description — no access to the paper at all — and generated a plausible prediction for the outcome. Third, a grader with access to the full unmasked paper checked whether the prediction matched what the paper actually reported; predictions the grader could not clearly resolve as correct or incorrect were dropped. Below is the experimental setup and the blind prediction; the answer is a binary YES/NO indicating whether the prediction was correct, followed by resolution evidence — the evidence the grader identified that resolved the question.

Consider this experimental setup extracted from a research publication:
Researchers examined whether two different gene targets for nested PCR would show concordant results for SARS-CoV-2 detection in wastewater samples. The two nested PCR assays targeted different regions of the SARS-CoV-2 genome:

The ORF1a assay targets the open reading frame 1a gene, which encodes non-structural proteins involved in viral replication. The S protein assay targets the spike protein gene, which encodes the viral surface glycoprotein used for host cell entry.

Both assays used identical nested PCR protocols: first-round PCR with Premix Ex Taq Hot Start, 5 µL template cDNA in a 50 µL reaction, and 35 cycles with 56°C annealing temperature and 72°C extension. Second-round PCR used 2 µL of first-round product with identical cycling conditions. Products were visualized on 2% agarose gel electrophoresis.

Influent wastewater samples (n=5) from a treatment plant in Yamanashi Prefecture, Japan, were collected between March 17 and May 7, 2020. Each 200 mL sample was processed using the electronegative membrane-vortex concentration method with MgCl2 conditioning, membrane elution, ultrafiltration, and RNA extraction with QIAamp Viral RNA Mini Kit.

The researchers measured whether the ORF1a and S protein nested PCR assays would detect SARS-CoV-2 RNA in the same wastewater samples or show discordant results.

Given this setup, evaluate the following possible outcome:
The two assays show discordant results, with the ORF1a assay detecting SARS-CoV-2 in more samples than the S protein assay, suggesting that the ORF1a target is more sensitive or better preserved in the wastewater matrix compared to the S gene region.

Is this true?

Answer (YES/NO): NO